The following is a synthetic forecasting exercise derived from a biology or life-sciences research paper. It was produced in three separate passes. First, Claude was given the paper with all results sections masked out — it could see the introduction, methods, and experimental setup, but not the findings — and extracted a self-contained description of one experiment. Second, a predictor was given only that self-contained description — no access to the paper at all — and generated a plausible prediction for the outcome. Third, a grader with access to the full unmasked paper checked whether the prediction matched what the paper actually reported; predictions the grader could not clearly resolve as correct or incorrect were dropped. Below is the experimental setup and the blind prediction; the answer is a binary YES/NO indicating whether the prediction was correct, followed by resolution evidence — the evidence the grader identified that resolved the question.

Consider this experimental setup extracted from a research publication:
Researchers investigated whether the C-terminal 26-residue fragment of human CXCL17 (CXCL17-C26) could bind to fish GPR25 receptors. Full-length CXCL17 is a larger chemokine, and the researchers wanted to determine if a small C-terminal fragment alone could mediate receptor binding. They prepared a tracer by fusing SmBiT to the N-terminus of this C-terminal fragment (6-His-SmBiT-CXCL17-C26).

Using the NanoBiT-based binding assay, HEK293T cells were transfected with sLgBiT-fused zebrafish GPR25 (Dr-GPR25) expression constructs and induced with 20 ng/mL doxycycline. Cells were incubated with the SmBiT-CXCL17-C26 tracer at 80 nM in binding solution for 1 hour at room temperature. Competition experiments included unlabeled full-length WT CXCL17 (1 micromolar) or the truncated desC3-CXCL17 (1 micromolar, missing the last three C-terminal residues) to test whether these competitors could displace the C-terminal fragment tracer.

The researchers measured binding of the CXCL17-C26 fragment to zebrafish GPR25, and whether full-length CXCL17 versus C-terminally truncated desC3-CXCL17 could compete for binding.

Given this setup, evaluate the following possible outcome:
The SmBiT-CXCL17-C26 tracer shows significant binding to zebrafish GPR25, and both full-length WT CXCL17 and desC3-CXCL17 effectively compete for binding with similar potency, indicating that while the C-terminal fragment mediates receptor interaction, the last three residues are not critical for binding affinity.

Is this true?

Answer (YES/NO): NO